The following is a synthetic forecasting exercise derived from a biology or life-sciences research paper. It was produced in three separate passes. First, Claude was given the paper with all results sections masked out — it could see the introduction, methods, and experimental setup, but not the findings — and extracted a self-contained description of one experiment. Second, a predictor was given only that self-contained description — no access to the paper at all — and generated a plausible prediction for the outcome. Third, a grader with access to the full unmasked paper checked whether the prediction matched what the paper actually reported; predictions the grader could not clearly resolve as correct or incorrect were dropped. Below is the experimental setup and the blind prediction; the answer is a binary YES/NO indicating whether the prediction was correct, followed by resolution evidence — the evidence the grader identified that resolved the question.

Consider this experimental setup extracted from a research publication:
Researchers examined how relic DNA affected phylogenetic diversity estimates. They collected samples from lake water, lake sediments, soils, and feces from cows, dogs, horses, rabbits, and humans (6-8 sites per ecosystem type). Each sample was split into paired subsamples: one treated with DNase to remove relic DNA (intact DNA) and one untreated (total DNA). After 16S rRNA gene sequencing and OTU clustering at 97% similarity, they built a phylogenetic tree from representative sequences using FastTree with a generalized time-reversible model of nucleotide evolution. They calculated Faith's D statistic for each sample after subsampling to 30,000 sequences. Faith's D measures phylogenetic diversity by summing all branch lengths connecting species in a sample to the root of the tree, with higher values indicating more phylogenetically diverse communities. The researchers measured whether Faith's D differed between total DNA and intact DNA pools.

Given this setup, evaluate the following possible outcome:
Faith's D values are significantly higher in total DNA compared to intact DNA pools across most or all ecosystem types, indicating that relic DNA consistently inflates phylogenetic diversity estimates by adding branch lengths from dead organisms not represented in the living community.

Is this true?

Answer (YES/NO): NO